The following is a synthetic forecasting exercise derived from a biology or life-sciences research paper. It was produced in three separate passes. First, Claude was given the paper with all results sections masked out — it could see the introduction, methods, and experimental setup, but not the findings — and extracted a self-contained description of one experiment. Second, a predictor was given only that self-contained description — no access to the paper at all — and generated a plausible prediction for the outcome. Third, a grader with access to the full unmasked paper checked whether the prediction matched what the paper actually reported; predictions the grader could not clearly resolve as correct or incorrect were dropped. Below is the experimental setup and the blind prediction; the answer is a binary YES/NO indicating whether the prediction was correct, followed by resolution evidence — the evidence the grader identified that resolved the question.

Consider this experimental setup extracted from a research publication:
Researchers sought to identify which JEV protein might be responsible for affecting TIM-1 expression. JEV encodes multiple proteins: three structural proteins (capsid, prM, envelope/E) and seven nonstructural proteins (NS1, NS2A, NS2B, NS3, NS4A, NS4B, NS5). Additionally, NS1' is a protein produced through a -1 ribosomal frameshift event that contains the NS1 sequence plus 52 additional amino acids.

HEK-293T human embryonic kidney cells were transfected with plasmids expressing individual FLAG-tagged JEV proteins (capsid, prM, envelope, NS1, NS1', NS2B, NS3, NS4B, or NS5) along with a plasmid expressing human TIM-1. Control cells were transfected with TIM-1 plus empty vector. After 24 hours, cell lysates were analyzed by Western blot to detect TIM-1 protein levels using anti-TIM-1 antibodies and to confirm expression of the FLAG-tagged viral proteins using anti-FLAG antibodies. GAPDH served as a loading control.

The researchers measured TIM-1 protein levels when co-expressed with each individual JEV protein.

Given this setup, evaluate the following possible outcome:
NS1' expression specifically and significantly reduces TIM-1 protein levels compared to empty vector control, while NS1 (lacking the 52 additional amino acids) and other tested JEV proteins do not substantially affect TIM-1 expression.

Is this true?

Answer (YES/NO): NO